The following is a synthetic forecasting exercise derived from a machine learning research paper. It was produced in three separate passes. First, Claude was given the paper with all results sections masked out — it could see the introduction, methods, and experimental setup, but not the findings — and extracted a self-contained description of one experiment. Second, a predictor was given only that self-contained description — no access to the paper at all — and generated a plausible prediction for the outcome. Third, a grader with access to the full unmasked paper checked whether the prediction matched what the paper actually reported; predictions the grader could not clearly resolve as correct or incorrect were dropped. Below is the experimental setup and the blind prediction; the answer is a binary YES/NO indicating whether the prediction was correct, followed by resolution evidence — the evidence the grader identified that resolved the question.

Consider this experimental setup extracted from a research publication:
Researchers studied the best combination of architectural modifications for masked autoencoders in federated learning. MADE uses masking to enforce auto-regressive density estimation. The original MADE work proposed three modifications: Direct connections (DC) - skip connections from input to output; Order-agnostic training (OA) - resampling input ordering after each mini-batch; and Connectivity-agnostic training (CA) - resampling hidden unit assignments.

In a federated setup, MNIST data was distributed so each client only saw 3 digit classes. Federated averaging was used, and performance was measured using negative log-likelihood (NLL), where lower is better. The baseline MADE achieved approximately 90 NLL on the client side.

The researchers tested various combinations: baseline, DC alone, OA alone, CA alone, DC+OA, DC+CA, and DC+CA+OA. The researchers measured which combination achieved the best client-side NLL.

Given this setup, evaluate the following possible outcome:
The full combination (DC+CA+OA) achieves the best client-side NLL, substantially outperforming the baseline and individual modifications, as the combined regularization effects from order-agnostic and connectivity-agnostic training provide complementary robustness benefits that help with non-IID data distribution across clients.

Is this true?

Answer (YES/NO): NO